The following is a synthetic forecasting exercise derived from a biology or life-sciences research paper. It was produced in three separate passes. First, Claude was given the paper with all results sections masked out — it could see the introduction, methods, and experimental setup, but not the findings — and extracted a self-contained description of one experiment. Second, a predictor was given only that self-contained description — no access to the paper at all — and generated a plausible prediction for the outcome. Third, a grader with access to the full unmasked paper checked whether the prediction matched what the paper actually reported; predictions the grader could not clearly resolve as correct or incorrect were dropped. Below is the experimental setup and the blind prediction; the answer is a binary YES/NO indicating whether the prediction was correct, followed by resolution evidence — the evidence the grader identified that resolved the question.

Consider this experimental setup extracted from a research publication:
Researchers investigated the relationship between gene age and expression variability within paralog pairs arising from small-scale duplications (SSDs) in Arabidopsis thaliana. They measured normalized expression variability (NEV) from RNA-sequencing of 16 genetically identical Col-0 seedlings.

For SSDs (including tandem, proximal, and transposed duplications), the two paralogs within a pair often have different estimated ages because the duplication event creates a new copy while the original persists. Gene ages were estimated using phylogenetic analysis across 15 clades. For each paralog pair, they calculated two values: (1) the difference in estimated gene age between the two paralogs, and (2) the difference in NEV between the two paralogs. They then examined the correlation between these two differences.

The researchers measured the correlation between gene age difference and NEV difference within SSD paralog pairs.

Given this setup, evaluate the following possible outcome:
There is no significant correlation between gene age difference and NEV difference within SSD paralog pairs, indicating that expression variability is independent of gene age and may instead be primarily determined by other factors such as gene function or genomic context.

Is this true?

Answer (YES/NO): NO